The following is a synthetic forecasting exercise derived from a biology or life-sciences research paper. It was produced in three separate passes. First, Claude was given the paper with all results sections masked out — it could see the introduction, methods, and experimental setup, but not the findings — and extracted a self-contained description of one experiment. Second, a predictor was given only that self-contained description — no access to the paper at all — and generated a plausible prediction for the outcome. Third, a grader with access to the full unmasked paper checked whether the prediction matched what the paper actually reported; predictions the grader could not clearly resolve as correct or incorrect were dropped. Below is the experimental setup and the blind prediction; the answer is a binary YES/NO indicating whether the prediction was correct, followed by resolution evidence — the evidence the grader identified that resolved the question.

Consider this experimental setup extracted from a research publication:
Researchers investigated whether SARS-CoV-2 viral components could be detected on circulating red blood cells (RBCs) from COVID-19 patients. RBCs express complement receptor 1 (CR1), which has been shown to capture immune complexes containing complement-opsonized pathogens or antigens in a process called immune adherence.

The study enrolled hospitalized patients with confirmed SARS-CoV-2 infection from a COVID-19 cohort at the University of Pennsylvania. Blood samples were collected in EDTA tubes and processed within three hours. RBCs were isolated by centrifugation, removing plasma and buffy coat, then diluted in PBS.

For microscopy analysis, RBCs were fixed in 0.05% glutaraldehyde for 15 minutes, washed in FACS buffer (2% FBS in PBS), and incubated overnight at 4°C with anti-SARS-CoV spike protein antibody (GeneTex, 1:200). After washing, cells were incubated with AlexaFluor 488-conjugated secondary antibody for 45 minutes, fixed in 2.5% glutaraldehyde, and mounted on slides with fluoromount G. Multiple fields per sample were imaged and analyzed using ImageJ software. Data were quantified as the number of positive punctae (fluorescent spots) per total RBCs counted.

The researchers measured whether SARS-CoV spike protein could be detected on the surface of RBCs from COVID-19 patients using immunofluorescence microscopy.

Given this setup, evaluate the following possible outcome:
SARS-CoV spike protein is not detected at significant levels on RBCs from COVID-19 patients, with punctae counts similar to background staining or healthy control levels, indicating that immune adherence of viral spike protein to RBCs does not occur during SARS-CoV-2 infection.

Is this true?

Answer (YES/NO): NO